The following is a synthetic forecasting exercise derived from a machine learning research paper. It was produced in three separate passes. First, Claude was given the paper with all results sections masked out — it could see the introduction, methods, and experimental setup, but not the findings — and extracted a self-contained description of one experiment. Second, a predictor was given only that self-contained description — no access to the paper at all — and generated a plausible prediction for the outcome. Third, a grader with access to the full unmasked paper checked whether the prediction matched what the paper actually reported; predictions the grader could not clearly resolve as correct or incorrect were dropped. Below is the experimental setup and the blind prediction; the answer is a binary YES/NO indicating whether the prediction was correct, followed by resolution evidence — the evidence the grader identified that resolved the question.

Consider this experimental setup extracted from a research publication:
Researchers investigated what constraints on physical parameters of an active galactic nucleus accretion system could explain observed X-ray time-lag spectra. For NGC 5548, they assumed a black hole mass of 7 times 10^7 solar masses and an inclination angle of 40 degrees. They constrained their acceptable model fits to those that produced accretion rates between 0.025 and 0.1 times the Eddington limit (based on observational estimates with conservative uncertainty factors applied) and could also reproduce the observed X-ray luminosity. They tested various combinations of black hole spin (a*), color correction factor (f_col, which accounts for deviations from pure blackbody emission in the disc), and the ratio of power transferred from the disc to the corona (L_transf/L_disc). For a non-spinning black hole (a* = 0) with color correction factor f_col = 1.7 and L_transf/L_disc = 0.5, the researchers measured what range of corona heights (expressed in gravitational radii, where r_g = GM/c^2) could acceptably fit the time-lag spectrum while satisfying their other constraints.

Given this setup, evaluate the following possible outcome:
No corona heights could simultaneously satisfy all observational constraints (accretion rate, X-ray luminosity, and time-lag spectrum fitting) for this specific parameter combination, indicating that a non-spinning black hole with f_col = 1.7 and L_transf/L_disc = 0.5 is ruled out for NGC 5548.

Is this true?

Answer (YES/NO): NO